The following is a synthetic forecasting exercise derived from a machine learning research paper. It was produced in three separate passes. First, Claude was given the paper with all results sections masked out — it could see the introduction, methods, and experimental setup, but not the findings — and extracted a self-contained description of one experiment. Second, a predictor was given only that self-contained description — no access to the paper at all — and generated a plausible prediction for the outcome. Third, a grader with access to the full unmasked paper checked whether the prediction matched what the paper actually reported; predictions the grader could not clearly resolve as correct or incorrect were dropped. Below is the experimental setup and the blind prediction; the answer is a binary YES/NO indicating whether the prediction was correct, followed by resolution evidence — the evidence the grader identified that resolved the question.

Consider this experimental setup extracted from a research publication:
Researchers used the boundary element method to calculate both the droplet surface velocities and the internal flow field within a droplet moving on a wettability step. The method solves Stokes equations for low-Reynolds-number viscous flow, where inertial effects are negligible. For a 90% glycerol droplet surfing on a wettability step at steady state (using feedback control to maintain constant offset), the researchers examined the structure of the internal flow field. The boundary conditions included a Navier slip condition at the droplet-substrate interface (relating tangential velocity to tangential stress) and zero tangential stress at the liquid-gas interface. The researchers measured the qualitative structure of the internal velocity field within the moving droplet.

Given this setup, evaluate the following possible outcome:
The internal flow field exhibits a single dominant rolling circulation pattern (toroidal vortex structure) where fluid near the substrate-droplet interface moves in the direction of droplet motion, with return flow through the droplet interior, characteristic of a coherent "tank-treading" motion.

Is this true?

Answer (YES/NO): NO